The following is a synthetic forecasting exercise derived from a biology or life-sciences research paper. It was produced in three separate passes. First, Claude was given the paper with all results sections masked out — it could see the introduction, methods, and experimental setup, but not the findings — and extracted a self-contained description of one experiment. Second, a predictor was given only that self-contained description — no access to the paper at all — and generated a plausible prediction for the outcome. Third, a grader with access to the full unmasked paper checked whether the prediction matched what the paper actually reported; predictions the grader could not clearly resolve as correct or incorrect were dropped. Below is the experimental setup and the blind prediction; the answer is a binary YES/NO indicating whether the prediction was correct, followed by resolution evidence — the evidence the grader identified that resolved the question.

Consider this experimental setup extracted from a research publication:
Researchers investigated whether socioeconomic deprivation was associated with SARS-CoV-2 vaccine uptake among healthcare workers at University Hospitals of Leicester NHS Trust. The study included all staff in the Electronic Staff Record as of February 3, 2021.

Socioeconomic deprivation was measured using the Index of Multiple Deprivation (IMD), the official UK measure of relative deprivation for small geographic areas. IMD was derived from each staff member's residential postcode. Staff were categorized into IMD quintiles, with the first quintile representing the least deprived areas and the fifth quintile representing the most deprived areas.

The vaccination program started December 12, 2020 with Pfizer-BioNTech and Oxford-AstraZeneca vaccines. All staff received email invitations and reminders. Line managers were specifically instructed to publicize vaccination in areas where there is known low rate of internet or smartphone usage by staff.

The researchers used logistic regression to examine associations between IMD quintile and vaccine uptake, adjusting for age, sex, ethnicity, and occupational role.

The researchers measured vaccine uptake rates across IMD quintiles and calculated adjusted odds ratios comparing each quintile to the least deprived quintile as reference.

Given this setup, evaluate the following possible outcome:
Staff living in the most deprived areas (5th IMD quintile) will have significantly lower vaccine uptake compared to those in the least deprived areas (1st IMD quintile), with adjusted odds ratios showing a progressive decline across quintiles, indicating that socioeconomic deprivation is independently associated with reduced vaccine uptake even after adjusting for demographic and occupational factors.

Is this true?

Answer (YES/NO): YES